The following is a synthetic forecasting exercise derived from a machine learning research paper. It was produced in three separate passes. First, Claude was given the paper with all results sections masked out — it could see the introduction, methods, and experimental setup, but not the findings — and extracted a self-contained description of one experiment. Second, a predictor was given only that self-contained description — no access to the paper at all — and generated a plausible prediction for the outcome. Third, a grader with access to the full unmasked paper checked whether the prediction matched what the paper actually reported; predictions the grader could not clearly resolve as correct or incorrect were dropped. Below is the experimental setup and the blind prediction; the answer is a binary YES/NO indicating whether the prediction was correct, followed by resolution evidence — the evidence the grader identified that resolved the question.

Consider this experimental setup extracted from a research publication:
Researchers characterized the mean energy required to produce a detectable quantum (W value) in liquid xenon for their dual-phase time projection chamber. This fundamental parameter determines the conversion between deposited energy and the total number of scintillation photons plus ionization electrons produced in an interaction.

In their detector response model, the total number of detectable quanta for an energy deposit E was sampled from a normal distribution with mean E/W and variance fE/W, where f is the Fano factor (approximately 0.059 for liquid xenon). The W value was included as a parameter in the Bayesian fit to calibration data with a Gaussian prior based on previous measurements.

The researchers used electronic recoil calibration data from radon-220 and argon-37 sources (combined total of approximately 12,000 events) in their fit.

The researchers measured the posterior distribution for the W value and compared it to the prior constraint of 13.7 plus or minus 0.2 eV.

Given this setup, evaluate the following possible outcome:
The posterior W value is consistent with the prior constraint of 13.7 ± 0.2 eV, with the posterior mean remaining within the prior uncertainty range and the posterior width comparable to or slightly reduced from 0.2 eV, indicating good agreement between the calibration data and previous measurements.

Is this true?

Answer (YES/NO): YES